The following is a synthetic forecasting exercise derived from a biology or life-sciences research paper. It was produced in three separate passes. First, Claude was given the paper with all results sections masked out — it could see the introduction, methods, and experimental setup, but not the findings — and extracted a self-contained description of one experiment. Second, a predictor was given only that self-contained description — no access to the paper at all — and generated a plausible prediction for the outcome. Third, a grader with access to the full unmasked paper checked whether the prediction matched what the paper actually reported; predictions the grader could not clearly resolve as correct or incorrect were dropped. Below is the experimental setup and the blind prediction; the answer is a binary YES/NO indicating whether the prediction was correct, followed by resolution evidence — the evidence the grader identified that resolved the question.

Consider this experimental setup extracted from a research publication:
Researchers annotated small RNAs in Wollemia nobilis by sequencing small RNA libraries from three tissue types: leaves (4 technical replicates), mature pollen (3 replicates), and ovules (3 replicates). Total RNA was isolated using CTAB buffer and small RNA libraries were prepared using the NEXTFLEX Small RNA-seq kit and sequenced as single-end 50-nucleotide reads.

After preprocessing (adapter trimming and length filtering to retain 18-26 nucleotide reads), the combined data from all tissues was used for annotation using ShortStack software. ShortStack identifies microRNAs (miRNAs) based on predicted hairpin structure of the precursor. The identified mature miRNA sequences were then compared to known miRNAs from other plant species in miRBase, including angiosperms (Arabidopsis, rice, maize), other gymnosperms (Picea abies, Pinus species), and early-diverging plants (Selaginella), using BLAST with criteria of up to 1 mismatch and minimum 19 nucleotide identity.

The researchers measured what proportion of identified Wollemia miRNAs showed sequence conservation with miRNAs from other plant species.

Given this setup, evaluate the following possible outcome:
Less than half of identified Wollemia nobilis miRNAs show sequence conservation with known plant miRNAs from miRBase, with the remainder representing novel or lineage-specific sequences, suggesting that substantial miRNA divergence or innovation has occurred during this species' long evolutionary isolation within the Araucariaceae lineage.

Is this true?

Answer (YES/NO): YES